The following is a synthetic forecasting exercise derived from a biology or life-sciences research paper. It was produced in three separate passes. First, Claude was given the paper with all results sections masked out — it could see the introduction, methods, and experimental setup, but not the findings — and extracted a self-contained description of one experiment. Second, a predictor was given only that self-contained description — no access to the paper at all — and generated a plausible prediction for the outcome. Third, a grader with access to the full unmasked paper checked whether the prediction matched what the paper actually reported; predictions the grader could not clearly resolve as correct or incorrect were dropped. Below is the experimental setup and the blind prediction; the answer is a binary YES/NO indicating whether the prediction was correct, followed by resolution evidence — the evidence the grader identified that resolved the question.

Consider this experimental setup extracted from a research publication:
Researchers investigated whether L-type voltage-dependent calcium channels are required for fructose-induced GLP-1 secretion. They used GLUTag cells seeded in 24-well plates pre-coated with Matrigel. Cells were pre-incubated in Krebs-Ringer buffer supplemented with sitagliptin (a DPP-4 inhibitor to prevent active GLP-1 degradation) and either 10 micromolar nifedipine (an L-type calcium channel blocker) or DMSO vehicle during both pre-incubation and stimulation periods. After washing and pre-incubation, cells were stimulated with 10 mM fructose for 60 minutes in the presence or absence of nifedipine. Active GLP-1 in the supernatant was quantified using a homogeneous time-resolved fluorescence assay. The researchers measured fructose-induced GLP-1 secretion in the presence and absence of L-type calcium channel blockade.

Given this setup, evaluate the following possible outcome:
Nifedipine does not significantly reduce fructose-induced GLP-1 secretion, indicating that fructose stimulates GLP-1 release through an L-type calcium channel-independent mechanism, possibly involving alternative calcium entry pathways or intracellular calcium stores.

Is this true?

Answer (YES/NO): NO